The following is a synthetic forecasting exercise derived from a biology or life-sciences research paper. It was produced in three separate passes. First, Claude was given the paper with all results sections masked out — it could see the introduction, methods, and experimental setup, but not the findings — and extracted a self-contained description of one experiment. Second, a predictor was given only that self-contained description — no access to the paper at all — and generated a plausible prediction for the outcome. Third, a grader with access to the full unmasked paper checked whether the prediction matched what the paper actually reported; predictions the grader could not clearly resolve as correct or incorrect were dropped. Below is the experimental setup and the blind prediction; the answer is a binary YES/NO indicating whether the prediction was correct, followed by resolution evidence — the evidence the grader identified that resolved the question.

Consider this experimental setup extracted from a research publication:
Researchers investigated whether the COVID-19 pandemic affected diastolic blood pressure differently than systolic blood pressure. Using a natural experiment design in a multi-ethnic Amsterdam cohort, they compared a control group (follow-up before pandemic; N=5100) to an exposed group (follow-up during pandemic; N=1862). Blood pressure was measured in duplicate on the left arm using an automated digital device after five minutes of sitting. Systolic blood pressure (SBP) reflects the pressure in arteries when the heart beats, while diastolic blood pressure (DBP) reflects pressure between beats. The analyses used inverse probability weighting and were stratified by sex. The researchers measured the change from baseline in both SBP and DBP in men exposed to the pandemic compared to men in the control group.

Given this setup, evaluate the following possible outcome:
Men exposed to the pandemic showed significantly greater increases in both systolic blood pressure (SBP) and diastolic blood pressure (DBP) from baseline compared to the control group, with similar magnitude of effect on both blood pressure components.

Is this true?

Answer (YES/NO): NO